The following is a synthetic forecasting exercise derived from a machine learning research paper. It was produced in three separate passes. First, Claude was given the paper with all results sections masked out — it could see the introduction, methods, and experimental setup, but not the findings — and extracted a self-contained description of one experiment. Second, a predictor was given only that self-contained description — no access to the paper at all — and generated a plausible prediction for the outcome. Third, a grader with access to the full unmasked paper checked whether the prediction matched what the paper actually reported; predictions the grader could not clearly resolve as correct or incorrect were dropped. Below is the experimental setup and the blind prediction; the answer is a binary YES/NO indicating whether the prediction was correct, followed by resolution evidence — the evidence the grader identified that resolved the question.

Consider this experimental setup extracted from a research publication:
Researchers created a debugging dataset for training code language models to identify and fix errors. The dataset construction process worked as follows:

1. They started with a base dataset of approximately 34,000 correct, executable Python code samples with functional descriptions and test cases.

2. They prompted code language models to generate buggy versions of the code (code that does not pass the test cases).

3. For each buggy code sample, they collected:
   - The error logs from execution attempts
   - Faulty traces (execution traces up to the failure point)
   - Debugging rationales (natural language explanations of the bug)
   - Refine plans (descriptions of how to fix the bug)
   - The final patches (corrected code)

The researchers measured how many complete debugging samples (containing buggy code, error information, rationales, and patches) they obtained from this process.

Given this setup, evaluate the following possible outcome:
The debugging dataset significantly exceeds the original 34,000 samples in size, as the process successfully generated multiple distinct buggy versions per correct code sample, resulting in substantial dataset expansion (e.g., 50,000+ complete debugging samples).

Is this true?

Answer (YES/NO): NO